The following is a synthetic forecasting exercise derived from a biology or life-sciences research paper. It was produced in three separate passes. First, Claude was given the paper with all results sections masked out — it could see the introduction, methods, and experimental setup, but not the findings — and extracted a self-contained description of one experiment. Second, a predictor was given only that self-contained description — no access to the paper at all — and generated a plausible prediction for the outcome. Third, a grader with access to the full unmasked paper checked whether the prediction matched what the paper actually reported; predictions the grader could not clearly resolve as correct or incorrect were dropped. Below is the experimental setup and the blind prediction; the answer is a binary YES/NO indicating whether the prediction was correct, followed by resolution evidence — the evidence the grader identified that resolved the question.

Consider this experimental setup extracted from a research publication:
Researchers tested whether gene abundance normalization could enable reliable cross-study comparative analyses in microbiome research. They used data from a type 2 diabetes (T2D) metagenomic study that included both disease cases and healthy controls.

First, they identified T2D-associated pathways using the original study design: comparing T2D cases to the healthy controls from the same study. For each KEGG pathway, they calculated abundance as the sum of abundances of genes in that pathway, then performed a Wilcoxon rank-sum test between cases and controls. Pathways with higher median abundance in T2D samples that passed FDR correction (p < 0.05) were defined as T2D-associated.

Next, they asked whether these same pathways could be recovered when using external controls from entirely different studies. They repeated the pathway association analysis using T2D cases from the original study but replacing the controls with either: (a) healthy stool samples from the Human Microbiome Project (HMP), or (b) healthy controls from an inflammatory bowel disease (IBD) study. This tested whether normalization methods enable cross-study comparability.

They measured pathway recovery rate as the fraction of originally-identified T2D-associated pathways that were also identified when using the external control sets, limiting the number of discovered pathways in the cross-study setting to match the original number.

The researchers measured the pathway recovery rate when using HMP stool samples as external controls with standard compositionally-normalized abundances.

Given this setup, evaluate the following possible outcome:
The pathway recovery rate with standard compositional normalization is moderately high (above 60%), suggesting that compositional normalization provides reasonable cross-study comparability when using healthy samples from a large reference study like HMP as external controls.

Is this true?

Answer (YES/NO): NO